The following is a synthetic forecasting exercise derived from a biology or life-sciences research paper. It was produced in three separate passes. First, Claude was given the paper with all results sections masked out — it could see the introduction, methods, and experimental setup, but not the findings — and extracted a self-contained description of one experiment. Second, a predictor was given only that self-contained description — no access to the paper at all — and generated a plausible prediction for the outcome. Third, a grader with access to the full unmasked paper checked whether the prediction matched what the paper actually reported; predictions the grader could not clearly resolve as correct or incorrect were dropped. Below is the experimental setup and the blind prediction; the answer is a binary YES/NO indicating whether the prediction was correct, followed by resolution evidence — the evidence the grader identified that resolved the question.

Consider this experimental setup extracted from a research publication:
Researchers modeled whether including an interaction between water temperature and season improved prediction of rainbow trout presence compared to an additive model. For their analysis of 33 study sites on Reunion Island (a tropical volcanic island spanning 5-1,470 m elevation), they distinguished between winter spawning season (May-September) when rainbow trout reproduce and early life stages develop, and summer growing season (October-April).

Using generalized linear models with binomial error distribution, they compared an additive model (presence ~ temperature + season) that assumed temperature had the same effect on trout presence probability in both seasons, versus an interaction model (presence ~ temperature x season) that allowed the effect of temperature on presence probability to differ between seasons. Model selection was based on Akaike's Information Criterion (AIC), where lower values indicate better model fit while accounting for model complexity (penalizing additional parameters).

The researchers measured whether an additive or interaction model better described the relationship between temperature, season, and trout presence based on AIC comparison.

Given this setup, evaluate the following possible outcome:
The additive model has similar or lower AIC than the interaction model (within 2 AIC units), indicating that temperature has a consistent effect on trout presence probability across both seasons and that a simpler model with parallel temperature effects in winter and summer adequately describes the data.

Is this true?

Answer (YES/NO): NO